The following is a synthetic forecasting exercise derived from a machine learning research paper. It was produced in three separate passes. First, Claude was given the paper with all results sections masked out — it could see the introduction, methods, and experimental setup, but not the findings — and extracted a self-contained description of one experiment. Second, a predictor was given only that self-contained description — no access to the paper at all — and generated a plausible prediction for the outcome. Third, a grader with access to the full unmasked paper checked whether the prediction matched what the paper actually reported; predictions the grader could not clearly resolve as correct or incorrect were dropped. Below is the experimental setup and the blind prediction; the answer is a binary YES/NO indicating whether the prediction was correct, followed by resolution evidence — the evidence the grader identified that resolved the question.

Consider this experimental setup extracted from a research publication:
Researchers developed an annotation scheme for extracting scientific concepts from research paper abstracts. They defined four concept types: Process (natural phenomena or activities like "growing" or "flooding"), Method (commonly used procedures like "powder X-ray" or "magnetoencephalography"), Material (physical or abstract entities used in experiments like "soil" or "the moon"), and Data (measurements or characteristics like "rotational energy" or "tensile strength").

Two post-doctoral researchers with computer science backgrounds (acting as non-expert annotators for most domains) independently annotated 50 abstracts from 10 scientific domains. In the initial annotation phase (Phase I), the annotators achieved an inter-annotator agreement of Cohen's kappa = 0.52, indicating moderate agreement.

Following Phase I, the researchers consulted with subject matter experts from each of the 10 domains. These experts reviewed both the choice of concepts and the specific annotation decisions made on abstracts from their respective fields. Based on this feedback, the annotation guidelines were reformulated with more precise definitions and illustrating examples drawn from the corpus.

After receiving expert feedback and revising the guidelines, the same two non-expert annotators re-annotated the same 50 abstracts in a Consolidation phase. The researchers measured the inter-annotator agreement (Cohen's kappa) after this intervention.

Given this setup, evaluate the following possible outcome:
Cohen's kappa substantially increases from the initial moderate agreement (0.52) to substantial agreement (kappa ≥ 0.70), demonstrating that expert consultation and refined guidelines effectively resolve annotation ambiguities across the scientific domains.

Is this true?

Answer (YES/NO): YES